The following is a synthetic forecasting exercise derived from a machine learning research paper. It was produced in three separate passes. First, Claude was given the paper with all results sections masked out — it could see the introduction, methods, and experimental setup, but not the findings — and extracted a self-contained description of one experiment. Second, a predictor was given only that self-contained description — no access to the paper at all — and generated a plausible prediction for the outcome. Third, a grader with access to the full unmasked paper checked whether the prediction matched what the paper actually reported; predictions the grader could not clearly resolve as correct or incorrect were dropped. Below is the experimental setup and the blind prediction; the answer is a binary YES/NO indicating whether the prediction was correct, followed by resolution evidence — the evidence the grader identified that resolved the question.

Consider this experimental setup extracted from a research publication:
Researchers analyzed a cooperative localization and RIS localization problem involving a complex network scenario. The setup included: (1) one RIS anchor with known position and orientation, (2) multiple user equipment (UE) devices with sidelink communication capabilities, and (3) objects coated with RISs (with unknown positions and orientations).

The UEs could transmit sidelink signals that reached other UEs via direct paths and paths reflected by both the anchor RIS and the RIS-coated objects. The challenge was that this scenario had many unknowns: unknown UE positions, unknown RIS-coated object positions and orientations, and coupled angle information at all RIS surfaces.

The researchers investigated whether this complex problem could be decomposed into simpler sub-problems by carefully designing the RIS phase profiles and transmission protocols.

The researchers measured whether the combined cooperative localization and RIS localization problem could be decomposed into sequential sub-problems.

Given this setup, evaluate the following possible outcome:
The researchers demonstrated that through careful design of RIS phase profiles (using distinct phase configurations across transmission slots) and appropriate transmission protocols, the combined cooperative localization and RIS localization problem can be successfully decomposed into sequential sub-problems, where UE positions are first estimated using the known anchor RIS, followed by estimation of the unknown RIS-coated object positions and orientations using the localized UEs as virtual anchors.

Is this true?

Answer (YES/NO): YES